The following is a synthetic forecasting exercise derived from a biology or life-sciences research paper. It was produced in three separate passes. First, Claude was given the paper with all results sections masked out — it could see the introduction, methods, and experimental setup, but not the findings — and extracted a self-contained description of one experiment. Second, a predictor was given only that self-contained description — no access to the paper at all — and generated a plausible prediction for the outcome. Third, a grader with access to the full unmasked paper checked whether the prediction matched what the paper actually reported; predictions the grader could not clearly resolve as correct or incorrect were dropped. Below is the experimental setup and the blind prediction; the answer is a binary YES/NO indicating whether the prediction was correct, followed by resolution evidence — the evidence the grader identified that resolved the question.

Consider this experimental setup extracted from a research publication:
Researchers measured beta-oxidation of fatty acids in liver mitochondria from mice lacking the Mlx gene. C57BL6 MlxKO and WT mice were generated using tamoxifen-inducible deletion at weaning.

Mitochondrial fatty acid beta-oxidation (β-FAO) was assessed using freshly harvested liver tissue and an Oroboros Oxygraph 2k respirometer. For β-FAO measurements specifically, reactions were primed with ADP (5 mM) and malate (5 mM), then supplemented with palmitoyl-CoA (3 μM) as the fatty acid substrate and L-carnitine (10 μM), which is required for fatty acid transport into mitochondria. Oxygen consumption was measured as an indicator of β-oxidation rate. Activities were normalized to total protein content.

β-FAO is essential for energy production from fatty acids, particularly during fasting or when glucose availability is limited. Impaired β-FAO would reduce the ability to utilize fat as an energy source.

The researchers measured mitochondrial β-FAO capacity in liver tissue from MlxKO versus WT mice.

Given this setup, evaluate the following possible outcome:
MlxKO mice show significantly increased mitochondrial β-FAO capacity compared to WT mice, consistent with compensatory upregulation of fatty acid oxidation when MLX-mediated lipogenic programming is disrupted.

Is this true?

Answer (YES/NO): NO